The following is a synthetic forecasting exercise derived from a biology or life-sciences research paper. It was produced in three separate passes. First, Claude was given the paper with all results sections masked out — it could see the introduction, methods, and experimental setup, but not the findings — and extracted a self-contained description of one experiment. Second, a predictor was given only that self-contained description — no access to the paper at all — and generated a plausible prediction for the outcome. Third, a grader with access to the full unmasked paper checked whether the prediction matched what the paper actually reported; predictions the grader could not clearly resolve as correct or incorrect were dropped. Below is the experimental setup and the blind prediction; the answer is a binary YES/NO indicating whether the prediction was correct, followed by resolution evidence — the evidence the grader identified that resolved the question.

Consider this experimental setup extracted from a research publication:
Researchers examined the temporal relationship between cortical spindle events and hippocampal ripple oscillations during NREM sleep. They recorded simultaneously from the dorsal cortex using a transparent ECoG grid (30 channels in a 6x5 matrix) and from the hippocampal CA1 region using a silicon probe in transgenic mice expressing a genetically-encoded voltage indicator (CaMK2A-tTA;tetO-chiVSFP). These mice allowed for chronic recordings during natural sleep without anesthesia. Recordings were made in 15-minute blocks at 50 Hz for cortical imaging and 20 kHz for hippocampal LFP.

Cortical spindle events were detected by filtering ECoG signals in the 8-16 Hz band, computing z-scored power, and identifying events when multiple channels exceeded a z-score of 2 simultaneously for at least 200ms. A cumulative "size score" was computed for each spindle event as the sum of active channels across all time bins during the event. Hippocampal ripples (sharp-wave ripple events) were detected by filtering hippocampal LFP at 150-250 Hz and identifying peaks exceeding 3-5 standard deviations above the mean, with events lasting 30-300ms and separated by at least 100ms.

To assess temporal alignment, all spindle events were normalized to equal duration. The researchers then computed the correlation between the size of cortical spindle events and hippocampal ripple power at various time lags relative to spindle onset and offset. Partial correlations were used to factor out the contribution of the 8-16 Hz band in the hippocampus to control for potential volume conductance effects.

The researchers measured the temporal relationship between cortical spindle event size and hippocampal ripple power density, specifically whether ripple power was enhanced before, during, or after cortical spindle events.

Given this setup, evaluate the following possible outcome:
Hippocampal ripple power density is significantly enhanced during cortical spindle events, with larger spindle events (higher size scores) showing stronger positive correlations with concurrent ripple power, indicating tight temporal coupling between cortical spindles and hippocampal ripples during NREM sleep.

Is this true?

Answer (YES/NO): NO